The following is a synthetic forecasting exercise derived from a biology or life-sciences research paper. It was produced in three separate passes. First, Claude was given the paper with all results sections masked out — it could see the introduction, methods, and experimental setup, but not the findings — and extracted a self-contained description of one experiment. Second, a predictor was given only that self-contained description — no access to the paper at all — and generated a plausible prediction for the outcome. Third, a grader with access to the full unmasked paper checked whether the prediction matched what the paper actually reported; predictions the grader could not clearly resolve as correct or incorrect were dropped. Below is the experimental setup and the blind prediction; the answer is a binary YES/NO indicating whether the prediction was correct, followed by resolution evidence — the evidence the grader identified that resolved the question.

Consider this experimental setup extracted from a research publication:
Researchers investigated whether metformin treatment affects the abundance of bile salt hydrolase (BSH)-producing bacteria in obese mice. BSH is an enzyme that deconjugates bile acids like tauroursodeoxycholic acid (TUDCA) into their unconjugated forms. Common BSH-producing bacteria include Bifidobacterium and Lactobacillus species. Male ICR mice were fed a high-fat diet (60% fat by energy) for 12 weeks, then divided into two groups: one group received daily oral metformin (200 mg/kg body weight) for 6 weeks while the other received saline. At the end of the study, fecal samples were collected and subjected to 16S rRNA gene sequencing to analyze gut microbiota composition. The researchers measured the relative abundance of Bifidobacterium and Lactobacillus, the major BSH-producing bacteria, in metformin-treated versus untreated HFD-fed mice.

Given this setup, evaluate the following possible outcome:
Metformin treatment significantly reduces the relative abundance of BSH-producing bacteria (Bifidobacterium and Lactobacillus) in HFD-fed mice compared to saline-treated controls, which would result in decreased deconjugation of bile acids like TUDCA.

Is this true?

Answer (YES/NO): NO